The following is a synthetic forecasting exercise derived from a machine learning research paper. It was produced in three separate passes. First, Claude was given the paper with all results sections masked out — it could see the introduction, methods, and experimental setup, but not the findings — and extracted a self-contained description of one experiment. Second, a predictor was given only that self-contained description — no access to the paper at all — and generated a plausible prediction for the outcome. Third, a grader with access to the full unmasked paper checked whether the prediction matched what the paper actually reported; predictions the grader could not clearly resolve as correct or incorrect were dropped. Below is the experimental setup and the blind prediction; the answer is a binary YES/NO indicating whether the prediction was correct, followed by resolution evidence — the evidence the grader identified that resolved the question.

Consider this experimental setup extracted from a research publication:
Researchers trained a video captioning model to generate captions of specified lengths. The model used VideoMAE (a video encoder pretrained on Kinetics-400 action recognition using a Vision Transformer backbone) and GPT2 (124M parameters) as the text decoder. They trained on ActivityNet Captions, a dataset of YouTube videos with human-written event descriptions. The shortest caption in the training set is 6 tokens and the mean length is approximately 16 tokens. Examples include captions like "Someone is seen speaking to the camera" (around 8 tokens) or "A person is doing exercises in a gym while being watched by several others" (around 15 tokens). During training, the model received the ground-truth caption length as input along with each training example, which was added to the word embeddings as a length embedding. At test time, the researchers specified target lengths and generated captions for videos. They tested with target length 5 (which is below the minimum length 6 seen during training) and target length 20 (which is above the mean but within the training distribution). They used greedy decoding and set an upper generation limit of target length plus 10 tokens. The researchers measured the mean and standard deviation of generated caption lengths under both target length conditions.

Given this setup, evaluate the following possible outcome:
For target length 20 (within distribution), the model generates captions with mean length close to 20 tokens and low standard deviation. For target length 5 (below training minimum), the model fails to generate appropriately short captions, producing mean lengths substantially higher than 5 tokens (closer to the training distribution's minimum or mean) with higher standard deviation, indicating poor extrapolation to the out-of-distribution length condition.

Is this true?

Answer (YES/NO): NO